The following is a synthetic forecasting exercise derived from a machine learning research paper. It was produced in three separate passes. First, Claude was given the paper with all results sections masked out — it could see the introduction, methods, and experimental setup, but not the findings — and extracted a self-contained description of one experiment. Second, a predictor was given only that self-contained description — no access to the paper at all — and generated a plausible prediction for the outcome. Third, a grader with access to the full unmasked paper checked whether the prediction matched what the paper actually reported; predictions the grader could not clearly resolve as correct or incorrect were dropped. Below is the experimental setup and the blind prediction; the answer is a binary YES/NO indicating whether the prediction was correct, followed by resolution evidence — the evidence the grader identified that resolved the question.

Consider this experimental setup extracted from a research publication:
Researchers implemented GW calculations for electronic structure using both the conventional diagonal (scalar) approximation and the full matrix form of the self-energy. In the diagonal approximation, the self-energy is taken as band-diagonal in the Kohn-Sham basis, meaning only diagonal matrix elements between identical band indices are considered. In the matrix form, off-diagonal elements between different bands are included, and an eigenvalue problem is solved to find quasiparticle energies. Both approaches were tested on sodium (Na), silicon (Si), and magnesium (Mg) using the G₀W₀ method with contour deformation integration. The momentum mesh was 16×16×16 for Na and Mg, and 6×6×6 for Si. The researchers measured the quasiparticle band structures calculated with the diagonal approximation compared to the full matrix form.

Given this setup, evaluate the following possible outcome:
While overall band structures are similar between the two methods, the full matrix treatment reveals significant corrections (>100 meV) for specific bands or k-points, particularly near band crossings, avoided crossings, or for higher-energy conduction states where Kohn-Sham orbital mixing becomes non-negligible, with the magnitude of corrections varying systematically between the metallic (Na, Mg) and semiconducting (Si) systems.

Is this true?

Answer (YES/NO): NO